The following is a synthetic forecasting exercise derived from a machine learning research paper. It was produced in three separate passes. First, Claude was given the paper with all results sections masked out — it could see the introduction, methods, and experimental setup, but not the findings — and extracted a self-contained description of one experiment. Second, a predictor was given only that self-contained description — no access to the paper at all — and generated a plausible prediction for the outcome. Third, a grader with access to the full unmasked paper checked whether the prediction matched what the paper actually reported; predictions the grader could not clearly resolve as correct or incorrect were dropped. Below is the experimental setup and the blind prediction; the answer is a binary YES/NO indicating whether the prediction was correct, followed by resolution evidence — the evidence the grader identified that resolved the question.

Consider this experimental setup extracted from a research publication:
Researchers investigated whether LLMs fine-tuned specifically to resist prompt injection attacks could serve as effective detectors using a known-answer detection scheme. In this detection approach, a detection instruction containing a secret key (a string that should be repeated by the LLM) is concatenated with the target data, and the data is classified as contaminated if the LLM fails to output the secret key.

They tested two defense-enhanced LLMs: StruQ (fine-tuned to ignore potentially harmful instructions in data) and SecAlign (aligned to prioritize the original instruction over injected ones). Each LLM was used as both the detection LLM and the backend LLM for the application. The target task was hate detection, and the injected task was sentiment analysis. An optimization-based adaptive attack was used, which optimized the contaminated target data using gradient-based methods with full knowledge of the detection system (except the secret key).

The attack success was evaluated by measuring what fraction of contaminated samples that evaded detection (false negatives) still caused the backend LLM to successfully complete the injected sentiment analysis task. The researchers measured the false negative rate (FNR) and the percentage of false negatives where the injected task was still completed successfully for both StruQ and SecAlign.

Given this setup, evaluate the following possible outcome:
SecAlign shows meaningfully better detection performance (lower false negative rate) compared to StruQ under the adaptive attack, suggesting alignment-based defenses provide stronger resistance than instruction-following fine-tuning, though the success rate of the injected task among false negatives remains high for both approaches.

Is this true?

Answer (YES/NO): NO